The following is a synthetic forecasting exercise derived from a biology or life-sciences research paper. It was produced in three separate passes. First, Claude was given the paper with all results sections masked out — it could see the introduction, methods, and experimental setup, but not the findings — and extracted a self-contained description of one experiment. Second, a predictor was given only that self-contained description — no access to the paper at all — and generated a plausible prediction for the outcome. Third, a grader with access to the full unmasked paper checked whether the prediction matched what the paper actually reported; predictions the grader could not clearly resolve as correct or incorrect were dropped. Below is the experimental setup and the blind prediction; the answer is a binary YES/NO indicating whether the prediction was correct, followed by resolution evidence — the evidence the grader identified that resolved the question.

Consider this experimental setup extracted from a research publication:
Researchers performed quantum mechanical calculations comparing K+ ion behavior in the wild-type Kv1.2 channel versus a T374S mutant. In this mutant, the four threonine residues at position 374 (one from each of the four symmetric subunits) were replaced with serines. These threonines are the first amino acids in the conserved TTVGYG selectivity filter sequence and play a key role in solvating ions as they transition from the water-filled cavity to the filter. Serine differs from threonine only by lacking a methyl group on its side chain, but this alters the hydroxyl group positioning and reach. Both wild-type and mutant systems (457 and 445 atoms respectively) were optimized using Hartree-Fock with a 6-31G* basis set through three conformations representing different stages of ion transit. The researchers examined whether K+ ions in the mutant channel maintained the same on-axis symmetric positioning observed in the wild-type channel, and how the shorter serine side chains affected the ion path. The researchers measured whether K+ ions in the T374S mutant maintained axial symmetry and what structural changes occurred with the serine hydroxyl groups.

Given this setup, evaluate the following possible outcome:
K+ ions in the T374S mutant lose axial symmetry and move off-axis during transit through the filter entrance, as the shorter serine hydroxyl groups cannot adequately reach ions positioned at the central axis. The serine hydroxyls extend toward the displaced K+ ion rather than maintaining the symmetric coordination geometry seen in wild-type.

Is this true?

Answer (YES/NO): NO